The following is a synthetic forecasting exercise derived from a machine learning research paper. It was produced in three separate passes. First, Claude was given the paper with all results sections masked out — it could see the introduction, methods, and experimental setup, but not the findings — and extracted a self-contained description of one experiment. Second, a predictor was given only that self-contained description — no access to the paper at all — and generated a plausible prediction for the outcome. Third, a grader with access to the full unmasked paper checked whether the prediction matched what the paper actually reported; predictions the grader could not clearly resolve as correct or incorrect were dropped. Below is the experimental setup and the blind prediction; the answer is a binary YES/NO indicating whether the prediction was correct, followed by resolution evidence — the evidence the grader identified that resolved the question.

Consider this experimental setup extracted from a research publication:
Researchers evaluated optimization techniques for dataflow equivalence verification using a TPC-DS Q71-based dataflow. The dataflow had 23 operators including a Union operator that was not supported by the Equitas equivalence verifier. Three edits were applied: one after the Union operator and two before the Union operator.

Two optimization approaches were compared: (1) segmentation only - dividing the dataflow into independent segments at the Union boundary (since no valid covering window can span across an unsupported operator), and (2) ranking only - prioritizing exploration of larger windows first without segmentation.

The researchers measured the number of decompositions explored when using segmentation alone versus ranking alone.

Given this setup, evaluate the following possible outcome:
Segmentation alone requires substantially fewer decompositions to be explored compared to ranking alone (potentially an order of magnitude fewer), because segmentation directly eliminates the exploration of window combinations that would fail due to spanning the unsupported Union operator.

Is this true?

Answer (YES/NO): NO